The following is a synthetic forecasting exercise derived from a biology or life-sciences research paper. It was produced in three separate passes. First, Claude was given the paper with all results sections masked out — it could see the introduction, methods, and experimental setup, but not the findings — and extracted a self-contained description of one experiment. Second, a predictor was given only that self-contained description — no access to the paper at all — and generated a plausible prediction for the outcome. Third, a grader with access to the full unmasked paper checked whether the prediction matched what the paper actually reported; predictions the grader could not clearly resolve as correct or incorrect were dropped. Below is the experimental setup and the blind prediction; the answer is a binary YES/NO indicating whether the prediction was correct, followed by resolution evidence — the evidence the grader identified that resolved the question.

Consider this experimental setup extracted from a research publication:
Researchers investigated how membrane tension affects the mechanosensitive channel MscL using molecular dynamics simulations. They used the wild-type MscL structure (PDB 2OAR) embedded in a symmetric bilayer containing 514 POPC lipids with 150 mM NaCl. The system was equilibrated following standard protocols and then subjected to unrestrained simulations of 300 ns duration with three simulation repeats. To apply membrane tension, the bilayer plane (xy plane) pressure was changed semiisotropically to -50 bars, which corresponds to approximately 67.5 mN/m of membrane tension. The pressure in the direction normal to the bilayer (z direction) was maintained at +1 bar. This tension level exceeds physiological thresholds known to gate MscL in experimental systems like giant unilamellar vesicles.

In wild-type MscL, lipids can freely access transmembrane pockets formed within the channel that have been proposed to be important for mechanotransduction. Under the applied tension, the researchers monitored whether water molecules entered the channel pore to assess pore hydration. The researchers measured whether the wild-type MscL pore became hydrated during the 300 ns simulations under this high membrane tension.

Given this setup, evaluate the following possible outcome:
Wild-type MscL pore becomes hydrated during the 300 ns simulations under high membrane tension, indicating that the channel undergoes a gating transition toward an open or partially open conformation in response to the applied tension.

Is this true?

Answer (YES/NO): YES